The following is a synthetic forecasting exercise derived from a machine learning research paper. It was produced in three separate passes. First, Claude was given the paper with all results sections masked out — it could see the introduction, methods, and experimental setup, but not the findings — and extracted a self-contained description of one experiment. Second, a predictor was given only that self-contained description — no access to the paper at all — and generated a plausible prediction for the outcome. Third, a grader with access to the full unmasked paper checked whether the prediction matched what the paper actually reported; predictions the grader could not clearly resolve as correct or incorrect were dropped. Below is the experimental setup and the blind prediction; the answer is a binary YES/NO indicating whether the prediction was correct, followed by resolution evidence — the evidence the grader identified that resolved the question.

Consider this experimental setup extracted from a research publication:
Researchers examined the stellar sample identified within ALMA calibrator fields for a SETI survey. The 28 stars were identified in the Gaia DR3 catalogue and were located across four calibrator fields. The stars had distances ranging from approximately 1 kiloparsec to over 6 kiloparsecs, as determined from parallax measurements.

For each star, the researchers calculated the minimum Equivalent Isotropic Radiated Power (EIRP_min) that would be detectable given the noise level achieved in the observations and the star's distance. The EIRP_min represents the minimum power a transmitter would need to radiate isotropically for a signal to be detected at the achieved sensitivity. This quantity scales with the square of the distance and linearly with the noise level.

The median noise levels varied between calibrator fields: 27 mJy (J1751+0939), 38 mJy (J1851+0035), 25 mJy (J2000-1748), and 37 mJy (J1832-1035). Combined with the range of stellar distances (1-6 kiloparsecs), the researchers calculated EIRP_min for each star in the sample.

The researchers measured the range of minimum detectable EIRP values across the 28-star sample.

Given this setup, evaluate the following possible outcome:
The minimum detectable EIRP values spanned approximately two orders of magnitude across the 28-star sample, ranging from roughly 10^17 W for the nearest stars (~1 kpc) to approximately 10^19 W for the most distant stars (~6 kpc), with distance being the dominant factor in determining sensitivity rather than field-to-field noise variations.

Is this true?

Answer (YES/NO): YES